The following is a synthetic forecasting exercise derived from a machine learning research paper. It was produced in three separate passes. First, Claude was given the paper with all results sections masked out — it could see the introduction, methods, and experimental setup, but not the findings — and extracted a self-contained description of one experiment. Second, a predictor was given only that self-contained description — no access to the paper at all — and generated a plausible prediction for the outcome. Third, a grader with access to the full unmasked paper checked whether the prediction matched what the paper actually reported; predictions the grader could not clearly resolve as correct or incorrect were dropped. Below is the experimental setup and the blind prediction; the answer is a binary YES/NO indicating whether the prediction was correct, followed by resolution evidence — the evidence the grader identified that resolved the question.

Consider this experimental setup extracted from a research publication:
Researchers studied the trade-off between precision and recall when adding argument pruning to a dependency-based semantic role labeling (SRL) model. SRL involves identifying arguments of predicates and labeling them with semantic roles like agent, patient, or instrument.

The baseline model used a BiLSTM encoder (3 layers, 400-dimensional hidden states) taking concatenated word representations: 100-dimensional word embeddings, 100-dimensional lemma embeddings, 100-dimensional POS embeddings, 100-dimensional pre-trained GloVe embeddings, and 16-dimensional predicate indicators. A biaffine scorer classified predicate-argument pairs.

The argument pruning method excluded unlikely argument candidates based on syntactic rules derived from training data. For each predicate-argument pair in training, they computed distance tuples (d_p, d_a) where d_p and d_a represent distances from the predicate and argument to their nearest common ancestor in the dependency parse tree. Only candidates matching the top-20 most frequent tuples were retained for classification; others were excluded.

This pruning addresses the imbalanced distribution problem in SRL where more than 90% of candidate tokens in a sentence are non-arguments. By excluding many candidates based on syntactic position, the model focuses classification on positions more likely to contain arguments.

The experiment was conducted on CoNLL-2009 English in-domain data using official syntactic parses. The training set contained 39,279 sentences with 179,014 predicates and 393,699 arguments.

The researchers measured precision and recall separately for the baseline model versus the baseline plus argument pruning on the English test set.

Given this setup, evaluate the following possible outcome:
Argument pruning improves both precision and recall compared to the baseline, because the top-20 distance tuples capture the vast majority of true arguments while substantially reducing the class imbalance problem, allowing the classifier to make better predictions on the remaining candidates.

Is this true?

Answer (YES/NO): YES